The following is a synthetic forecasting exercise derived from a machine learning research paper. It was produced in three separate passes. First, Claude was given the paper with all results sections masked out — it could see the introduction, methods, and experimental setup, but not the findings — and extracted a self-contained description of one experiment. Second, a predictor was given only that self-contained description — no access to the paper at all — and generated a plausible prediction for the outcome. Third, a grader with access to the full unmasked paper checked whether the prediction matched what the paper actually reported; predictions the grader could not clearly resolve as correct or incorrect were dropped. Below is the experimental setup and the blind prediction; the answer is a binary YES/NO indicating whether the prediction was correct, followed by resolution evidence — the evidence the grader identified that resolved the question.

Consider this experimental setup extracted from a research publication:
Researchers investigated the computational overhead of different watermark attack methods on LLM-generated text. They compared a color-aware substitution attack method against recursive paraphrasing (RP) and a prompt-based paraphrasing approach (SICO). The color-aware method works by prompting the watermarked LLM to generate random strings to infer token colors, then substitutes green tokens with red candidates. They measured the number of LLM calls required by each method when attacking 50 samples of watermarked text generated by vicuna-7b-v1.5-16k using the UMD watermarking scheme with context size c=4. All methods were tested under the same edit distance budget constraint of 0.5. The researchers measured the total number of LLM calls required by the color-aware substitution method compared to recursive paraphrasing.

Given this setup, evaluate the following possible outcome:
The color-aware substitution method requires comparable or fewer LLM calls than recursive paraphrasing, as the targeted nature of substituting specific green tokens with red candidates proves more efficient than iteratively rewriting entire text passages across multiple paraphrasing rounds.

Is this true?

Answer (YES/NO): NO